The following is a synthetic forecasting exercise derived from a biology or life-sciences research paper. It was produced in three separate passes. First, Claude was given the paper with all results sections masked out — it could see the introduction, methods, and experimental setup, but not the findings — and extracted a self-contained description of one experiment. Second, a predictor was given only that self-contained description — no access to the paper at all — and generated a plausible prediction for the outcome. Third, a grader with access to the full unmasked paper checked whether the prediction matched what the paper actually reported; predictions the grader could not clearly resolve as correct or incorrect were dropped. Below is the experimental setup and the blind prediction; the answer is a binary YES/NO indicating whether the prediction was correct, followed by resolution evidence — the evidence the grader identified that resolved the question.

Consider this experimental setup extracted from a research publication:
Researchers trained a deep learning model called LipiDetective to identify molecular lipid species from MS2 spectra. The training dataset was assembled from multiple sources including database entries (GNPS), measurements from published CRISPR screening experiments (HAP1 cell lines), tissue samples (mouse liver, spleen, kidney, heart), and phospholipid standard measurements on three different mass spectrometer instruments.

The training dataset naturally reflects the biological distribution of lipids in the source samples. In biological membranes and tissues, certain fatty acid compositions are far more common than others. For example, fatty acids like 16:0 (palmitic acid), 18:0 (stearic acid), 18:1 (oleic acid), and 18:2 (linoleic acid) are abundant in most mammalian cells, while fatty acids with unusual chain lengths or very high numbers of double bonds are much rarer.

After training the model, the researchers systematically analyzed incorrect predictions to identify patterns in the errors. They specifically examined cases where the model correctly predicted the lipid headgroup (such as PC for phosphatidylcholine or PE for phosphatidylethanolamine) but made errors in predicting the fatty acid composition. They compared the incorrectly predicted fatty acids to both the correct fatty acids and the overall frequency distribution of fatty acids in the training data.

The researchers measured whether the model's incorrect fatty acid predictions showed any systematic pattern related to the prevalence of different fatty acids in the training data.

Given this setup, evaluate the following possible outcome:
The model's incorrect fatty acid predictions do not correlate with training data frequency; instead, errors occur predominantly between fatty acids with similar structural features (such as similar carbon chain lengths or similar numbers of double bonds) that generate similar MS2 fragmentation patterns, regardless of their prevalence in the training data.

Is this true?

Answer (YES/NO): NO